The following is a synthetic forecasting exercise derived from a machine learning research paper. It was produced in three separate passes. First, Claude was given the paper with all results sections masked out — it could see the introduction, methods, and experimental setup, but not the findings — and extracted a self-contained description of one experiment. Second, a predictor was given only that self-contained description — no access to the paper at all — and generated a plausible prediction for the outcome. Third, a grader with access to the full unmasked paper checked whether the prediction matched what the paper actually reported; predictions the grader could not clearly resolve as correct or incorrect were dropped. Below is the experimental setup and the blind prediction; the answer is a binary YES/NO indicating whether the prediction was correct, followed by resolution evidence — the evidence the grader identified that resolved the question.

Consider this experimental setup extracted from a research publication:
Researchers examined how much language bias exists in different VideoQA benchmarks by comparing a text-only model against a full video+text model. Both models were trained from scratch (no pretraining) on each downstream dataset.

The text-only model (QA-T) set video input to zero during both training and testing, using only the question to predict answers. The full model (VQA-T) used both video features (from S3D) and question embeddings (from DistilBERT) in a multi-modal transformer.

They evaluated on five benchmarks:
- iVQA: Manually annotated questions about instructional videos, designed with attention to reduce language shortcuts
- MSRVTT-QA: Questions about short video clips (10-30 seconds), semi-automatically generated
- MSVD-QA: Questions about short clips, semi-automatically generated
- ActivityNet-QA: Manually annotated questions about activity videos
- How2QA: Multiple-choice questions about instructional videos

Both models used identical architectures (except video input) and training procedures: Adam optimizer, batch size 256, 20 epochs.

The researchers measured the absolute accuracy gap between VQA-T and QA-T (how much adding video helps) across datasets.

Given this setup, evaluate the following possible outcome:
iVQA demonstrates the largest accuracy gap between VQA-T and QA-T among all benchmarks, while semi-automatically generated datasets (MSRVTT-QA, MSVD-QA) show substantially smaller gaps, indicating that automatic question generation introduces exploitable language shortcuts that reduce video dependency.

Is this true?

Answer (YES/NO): NO